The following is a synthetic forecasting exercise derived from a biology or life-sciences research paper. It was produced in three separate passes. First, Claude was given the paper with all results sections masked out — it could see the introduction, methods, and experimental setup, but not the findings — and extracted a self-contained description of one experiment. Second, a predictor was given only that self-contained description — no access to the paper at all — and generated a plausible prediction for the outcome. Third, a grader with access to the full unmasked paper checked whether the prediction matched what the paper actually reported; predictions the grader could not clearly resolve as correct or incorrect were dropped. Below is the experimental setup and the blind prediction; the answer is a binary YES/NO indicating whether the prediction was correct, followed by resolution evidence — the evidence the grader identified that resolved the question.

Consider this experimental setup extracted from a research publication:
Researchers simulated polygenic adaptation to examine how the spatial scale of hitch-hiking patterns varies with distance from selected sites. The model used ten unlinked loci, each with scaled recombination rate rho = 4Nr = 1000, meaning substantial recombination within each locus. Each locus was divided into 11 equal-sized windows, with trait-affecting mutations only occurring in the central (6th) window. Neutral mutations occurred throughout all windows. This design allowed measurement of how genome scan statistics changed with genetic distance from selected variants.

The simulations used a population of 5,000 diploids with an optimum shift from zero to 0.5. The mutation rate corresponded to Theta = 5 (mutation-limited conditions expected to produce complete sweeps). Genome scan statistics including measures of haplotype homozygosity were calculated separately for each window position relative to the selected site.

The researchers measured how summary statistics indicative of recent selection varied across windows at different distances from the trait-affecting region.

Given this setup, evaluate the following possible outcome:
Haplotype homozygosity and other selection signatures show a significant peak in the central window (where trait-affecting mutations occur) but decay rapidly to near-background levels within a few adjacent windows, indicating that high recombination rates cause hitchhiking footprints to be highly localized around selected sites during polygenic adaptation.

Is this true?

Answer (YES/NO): YES